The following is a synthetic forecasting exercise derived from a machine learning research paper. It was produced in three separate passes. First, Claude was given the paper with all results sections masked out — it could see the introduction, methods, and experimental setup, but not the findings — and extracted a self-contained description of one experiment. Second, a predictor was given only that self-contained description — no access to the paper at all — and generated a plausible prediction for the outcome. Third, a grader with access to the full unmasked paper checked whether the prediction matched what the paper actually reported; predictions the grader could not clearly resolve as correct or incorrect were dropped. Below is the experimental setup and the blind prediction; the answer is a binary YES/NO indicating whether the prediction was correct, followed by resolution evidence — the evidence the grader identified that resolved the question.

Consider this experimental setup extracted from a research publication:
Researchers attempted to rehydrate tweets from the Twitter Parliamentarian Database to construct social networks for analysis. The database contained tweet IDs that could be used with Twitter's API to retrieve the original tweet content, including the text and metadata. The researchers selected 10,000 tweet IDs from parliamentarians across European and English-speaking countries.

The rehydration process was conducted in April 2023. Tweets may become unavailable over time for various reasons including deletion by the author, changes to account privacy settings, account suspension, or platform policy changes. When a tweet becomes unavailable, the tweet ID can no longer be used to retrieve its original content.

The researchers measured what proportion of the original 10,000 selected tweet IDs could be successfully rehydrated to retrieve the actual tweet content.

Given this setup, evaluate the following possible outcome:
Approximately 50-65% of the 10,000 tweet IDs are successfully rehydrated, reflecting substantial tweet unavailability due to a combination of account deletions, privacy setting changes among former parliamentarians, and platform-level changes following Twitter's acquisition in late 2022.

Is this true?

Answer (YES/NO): NO